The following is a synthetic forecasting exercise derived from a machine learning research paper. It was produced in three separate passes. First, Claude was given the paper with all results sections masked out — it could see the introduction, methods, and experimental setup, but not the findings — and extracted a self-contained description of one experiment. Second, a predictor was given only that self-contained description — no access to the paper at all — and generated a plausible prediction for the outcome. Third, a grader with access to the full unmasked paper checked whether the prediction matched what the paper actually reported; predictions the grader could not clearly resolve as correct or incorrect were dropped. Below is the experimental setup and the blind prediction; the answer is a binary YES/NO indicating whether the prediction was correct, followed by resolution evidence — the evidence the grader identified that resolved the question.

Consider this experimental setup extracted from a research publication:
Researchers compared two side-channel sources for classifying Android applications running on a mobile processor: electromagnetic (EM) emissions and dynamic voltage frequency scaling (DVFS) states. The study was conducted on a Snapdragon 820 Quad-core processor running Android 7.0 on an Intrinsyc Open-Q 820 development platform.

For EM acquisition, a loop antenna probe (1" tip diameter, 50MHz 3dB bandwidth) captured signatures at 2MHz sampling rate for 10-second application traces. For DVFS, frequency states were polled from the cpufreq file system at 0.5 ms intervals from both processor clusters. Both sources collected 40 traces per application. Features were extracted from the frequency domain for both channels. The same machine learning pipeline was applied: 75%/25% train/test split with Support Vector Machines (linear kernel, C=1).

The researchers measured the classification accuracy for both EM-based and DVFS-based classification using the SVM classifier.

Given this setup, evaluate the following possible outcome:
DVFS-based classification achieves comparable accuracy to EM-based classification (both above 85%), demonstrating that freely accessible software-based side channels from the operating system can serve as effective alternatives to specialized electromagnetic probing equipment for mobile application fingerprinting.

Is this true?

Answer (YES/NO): NO